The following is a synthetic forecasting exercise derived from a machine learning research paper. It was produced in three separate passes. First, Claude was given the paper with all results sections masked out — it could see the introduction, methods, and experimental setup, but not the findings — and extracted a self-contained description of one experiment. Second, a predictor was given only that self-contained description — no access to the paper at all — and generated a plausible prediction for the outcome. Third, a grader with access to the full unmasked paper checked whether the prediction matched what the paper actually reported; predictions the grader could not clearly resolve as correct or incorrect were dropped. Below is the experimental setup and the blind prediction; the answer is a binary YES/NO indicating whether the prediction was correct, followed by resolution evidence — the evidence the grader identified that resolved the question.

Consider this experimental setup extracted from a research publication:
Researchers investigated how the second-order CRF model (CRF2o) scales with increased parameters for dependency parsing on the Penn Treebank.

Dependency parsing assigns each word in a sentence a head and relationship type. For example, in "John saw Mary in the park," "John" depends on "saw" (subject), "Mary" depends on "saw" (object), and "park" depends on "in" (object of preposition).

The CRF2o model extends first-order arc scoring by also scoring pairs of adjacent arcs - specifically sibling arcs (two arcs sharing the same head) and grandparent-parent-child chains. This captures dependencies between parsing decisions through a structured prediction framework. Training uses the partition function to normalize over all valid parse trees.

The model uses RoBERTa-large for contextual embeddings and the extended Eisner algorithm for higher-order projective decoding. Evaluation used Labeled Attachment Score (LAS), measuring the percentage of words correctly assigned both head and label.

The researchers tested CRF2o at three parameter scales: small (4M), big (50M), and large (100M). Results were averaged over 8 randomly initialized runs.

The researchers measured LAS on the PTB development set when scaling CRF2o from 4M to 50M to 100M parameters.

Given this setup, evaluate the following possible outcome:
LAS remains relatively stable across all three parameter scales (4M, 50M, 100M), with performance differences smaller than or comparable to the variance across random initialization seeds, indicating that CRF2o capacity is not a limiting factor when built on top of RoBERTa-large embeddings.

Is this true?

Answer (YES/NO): YES